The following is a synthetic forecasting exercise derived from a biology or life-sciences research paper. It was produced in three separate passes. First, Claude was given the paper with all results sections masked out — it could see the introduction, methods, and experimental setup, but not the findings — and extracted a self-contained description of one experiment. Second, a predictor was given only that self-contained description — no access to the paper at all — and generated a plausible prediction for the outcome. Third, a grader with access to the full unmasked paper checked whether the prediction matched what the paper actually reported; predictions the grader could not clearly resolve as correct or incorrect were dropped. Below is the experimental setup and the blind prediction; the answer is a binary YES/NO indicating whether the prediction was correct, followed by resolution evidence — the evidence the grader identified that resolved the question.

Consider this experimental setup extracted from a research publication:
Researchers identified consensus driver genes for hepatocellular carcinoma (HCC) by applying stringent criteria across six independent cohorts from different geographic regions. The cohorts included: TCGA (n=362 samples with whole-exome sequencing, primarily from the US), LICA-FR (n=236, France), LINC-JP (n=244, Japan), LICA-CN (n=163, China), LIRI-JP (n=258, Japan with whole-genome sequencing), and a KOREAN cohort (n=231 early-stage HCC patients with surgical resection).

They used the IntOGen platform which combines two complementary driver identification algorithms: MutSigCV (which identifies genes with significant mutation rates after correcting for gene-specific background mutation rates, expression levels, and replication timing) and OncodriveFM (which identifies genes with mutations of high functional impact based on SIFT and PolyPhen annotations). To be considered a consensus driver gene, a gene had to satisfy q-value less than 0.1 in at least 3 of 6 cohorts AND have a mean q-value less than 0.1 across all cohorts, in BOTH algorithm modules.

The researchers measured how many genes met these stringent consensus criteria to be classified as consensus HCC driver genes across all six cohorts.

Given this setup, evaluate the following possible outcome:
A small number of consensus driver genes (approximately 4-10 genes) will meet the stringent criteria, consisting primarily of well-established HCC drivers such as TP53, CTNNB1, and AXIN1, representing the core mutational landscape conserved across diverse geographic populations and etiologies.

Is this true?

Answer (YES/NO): NO